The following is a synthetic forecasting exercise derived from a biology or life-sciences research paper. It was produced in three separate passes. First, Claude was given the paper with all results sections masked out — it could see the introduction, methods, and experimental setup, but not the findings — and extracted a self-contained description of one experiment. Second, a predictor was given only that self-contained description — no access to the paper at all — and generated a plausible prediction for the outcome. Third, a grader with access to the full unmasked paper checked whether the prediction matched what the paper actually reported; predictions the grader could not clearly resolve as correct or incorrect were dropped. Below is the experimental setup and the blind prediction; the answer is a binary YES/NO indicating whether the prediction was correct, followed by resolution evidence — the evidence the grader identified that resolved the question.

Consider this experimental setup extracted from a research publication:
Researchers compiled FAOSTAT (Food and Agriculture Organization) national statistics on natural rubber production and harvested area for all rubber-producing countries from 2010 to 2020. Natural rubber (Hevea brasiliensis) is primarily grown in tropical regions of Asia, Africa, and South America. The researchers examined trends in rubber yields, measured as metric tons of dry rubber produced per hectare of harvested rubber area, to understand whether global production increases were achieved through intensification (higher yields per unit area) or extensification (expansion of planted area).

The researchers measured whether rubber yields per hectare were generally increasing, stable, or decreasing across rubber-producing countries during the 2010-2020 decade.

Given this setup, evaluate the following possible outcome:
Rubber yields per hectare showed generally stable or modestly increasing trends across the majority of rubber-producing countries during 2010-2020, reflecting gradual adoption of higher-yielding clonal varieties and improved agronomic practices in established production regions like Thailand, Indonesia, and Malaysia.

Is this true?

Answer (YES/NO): NO